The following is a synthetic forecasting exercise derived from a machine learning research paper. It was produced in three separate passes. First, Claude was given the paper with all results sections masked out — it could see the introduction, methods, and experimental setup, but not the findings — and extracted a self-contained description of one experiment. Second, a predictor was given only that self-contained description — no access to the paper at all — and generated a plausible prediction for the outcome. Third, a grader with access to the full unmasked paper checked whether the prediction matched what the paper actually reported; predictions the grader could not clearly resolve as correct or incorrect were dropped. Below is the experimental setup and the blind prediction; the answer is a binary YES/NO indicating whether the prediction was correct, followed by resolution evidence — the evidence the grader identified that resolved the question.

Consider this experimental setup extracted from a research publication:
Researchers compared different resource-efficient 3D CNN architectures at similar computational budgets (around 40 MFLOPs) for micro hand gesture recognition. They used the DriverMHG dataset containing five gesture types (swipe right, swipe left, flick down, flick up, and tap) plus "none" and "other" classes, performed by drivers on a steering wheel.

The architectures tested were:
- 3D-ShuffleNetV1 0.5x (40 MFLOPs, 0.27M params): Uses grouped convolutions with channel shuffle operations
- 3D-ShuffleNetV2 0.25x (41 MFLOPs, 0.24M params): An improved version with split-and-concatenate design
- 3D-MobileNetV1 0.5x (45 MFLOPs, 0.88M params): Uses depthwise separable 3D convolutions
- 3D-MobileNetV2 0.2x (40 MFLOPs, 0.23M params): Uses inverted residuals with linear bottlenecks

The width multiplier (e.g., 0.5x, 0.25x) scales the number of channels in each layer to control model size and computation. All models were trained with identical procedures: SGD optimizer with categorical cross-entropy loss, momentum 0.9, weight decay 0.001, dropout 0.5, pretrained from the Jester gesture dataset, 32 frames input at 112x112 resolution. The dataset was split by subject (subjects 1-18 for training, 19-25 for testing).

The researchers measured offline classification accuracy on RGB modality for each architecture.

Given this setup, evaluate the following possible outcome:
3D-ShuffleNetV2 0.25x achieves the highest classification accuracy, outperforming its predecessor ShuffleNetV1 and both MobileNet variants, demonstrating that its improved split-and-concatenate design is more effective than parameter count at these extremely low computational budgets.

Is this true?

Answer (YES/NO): NO